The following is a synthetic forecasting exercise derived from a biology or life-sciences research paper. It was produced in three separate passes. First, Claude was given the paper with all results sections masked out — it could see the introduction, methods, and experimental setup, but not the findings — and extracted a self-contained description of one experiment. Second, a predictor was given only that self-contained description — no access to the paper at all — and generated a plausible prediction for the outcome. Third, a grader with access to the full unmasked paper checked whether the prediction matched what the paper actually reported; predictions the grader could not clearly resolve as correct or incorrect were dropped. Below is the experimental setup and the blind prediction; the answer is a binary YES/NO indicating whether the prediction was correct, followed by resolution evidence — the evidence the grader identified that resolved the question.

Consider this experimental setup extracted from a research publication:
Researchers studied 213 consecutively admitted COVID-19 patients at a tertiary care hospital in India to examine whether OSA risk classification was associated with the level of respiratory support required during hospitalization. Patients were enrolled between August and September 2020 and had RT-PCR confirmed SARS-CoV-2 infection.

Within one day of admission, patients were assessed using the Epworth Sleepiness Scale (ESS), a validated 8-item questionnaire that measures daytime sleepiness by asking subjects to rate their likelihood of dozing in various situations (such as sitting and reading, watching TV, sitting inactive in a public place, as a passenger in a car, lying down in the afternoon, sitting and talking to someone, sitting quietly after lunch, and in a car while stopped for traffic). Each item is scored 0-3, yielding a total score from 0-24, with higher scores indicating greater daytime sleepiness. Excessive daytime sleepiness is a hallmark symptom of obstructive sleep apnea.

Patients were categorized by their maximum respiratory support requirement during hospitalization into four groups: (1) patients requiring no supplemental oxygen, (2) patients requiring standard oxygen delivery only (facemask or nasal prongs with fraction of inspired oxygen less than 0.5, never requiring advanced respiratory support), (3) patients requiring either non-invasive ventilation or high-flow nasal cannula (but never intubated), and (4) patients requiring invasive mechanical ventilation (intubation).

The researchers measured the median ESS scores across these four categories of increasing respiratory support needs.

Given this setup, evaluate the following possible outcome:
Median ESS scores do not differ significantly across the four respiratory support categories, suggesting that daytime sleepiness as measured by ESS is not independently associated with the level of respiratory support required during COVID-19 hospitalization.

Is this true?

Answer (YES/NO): NO